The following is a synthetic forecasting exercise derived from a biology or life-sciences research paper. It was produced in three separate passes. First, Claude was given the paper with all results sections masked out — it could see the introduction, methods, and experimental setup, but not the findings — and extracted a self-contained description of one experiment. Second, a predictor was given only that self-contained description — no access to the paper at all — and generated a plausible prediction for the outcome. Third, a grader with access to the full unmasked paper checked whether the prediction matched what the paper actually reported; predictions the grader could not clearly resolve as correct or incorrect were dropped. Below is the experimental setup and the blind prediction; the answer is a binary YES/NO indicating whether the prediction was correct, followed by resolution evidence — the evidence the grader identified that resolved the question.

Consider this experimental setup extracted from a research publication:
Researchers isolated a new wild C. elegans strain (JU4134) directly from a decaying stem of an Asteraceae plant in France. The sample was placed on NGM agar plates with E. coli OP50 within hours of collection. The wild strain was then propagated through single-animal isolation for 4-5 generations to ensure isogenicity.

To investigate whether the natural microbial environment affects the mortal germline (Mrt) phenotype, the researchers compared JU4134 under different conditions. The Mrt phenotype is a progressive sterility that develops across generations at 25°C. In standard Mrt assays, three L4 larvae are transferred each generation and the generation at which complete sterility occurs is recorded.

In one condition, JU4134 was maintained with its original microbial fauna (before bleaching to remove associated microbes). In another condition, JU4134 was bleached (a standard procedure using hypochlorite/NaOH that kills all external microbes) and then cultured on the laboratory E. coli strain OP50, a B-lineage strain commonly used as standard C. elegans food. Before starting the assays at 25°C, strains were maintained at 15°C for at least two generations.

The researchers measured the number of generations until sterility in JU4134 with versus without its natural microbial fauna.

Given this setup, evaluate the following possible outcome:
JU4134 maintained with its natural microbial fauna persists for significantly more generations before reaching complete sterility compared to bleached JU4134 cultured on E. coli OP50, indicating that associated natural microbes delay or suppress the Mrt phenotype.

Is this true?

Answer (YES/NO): YES